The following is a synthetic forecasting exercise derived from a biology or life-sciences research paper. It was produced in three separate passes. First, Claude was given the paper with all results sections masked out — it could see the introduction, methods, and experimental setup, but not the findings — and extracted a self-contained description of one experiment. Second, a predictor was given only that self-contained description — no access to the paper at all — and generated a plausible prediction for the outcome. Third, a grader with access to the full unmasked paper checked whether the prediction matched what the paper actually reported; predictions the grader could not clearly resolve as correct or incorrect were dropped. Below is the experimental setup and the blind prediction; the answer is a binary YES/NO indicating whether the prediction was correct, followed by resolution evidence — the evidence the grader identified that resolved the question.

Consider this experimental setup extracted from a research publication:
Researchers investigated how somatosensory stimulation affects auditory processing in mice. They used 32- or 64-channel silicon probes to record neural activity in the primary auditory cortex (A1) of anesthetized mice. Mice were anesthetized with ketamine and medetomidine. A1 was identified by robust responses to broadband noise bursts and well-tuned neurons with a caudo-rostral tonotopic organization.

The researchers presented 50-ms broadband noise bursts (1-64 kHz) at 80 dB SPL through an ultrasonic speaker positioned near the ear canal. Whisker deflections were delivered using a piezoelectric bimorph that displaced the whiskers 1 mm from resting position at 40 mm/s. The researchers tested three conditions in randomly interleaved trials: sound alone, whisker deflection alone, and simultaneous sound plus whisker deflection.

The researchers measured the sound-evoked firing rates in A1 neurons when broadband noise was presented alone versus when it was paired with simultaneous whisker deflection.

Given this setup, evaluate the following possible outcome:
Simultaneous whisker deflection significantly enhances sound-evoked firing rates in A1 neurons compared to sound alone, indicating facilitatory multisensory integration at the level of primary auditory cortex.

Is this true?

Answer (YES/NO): NO